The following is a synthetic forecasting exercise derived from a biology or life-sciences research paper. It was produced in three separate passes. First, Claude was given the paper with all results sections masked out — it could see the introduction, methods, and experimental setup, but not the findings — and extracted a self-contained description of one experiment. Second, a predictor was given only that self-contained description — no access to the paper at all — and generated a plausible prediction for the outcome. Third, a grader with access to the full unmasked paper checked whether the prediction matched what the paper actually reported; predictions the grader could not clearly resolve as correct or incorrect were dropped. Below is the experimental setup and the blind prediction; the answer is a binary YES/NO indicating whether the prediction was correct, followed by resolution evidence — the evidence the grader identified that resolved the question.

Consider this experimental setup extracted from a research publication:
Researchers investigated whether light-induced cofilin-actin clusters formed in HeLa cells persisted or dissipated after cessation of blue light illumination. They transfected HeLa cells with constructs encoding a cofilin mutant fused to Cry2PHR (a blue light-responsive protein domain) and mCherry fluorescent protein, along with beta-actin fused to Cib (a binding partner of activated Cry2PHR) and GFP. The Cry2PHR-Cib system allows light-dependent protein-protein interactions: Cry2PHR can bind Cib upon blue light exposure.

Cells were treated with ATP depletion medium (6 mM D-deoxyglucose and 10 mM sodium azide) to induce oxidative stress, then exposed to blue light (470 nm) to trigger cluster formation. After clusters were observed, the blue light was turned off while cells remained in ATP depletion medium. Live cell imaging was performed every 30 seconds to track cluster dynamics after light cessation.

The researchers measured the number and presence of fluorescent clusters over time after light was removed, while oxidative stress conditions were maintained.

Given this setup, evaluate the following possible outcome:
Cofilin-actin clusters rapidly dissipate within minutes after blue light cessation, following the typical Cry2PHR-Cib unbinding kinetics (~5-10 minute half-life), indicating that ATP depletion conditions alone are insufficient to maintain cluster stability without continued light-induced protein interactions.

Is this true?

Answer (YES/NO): YES